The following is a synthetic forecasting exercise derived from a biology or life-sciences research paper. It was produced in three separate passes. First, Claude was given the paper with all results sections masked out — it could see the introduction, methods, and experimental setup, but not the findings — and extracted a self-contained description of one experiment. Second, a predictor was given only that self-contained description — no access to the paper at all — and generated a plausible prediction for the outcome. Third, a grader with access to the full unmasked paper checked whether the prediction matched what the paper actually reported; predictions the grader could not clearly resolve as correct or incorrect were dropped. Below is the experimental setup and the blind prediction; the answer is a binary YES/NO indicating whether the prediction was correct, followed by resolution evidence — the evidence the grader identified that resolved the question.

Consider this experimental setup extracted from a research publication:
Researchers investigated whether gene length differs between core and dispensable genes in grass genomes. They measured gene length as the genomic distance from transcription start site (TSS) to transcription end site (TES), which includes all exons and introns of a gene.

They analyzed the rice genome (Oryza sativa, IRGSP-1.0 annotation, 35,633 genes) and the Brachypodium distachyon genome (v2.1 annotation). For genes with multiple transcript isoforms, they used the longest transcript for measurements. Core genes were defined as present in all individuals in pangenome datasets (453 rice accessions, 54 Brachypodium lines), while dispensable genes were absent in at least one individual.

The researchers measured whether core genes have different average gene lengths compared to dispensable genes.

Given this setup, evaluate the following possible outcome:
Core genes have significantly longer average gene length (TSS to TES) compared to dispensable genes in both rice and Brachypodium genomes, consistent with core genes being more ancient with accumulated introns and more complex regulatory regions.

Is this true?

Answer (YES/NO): YES